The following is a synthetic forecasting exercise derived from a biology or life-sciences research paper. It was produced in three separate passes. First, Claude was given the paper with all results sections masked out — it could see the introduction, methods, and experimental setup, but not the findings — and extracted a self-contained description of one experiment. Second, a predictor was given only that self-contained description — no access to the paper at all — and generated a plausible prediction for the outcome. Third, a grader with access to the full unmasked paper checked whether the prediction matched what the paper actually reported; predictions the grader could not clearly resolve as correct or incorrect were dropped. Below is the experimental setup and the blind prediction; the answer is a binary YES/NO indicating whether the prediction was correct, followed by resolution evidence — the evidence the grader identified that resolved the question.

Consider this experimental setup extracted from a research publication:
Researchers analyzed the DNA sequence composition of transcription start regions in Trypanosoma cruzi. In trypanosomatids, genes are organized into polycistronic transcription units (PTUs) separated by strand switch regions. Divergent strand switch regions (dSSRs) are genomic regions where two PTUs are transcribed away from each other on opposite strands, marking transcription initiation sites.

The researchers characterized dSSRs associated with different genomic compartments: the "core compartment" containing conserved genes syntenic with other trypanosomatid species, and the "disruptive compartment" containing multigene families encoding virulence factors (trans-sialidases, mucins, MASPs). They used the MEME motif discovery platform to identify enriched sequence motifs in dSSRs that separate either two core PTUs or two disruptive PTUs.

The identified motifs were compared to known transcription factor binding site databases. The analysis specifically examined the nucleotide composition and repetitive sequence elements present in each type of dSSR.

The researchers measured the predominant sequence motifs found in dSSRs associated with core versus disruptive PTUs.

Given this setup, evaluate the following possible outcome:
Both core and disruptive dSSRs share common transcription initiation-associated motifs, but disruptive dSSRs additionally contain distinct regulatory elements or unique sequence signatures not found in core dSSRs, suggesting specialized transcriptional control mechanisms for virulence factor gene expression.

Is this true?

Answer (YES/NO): NO